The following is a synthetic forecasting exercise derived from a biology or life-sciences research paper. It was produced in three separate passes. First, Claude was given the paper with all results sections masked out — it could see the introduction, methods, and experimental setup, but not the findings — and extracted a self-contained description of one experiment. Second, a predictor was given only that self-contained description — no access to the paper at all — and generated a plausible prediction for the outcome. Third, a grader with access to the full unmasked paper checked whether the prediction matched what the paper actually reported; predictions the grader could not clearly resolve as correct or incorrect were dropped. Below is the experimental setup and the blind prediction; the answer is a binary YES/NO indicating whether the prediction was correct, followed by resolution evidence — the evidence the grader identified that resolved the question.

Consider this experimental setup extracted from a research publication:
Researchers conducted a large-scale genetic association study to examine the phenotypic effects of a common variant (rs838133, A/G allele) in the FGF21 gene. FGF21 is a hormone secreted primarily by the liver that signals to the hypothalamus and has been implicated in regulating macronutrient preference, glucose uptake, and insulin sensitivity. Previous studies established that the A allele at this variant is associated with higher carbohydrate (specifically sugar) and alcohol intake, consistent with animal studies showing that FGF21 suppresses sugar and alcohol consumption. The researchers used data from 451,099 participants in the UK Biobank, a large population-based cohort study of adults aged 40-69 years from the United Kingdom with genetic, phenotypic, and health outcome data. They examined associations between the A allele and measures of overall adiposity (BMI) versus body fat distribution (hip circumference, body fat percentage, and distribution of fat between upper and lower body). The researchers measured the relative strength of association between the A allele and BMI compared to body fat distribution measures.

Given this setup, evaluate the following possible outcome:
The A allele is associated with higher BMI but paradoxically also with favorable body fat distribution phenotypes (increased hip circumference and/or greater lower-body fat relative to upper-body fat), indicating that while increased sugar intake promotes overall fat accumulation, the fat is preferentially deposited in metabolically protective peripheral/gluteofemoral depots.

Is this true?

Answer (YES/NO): NO